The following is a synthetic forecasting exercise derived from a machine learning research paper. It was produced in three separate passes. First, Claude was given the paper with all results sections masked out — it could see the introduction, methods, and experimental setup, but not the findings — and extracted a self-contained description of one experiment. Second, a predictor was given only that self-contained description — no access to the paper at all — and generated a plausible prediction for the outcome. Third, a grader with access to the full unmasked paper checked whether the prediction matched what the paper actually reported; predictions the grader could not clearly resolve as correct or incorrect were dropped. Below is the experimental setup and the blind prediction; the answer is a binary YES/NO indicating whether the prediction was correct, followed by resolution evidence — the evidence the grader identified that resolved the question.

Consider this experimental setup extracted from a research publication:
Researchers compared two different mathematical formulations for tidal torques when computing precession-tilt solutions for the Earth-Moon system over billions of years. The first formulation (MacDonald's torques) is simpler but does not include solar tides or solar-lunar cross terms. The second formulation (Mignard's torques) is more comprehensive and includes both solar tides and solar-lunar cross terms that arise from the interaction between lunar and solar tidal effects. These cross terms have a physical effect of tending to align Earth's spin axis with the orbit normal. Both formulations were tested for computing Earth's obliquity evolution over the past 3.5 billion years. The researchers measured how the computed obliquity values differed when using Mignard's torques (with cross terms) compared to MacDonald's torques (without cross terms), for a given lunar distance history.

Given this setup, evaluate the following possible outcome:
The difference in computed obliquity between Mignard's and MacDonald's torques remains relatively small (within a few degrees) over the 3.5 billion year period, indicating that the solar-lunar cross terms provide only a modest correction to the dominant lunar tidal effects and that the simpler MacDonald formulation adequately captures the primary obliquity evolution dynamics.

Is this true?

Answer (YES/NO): NO